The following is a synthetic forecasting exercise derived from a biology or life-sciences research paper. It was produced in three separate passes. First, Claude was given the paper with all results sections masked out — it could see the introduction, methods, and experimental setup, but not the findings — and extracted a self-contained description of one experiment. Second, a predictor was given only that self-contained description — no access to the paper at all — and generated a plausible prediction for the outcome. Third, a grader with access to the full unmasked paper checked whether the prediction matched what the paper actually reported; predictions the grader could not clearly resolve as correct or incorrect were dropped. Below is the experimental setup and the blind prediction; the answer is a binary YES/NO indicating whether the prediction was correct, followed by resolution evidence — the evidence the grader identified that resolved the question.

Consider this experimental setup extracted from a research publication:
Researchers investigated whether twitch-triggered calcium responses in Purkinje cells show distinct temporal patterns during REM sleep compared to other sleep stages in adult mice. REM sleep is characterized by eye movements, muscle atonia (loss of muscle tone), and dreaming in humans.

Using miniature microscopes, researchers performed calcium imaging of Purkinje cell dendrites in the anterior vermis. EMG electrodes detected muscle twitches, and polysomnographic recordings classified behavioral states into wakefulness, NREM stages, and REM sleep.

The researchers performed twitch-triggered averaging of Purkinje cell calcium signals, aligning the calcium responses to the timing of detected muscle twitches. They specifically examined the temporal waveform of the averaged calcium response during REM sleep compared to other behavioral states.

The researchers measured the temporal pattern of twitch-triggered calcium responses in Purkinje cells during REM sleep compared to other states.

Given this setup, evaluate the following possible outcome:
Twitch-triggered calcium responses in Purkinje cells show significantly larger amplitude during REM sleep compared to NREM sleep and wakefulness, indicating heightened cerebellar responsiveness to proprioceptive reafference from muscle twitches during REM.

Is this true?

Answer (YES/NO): NO